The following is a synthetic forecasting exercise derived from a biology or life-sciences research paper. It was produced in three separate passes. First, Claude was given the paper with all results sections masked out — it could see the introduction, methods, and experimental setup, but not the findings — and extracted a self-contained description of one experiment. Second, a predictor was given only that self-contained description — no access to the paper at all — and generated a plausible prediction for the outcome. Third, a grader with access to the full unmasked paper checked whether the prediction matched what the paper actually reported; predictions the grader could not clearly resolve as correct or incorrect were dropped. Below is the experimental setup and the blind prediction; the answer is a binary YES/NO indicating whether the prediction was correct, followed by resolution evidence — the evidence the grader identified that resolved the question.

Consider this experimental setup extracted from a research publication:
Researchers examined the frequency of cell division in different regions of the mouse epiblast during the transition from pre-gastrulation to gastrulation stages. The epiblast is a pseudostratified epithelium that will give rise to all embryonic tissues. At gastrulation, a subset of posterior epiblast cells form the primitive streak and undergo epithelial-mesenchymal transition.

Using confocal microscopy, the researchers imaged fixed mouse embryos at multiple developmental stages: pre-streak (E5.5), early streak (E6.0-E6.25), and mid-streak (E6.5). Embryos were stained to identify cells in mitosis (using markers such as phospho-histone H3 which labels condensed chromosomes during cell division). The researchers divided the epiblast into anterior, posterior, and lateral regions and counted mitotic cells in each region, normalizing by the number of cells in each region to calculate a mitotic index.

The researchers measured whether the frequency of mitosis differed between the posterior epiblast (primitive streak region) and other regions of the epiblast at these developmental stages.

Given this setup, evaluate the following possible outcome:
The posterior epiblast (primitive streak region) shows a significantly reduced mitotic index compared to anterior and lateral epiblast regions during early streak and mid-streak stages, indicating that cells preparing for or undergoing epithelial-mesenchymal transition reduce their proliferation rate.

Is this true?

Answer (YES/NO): NO